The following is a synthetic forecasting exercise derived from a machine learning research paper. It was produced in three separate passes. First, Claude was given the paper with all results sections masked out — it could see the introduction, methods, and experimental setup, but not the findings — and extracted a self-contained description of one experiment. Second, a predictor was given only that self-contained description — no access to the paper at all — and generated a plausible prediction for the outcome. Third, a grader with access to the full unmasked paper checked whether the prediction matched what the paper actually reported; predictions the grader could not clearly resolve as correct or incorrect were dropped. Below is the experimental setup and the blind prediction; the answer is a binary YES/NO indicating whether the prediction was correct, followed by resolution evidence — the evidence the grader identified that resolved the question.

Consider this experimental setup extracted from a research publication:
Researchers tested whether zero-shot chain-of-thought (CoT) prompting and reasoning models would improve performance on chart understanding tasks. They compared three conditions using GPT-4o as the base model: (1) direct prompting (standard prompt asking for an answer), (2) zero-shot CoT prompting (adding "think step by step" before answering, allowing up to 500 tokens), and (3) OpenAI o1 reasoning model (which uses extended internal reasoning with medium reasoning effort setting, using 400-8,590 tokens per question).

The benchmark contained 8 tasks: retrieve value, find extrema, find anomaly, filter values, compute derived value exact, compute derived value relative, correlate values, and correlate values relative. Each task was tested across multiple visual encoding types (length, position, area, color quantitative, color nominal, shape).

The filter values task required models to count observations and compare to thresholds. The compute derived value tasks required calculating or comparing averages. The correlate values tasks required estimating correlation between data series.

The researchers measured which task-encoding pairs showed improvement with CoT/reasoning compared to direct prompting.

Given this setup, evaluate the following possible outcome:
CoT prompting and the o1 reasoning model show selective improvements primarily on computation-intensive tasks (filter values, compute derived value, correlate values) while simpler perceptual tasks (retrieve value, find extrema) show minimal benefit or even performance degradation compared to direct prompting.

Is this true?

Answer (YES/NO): YES